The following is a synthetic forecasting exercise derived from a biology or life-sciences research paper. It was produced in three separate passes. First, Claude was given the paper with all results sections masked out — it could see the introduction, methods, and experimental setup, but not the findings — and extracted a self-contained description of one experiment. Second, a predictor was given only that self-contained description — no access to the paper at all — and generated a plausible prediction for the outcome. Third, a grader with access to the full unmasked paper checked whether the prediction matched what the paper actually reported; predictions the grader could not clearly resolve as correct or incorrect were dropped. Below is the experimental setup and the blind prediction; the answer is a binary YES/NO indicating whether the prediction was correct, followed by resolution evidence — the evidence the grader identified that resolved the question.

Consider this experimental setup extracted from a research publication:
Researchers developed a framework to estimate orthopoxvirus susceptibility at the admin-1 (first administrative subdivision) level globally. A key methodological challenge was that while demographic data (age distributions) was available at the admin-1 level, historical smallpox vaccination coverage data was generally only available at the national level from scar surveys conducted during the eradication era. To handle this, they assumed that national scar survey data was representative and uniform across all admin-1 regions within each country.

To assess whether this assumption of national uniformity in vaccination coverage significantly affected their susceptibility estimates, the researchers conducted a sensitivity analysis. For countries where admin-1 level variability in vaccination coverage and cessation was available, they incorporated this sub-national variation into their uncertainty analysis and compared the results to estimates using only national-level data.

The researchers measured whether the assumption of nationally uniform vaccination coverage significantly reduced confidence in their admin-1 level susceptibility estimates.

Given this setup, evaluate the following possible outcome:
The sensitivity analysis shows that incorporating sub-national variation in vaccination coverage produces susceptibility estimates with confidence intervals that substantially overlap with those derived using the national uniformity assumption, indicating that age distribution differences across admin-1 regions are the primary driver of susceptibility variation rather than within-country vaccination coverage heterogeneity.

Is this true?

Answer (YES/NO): YES